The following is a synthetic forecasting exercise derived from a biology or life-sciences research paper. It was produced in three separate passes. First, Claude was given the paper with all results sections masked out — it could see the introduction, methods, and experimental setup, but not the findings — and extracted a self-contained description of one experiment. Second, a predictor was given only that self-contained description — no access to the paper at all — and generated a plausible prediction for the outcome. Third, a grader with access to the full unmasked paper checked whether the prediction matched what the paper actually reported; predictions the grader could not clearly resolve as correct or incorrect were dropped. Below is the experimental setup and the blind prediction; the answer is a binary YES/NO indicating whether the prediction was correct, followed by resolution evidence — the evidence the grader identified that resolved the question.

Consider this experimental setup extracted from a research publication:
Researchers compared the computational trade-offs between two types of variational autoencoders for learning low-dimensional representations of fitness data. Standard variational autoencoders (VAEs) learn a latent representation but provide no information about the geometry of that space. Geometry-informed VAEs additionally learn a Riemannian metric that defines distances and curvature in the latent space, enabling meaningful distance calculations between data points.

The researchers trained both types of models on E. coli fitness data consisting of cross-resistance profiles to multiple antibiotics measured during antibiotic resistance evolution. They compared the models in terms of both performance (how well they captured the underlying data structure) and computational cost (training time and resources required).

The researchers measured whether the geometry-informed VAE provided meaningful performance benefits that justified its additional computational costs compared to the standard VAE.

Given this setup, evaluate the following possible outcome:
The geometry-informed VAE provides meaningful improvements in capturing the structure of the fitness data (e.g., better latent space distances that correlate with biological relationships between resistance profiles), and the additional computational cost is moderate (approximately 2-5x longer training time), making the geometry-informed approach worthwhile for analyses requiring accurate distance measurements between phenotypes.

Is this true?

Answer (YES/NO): NO